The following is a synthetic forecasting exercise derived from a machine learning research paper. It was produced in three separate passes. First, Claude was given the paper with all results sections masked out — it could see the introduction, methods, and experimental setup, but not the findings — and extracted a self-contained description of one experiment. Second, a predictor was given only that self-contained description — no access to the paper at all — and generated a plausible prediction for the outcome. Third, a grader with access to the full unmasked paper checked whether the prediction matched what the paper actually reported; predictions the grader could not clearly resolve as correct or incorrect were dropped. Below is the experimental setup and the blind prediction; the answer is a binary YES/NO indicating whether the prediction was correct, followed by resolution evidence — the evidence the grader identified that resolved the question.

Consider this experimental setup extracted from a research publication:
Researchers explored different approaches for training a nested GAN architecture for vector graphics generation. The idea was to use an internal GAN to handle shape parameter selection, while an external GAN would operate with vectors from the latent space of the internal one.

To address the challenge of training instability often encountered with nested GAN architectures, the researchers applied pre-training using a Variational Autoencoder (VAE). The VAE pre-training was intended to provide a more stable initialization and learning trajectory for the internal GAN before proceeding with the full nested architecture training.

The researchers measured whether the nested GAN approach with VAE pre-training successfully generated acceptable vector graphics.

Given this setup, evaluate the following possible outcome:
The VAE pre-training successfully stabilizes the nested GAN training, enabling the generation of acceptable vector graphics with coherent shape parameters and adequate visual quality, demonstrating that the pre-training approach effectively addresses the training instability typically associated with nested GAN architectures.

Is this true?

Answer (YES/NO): NO